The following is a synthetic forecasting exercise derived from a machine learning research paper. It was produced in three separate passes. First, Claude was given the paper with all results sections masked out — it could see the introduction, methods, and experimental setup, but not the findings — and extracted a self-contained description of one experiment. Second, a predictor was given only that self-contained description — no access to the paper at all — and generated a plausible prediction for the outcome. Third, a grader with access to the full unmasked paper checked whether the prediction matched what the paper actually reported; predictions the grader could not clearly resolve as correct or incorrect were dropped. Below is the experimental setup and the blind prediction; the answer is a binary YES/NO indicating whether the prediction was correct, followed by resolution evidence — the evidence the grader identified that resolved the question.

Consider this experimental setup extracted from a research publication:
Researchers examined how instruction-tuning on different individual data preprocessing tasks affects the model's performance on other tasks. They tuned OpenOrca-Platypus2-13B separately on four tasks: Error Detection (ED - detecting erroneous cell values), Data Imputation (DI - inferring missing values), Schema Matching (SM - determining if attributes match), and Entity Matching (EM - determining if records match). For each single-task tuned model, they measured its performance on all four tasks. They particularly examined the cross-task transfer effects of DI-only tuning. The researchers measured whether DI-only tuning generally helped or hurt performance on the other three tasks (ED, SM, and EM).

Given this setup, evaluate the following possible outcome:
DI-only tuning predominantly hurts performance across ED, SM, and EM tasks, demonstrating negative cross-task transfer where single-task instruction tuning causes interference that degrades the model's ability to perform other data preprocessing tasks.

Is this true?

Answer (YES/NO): YES